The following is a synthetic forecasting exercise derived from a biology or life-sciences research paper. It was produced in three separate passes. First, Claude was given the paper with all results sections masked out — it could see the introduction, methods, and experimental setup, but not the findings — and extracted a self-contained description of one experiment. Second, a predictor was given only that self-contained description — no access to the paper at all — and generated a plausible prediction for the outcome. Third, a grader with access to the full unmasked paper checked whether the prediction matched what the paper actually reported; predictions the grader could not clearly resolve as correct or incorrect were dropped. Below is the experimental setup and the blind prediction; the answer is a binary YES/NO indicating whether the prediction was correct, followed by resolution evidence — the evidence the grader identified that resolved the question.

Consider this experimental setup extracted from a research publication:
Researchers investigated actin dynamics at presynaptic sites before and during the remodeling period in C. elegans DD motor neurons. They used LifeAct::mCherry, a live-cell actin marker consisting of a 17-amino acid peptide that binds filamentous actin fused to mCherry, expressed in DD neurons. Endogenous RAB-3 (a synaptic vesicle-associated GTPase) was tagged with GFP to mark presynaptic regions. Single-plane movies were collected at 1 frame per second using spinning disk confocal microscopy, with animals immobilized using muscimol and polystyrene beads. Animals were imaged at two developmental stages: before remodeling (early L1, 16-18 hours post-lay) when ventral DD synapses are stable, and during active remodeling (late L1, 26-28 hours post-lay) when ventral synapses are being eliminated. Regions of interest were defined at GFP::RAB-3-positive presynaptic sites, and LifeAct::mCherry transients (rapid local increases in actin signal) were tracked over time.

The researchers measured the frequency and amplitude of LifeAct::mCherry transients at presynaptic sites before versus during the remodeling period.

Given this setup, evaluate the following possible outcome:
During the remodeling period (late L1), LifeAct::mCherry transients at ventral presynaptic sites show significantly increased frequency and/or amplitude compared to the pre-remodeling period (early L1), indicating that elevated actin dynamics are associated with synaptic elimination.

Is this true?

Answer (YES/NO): YES